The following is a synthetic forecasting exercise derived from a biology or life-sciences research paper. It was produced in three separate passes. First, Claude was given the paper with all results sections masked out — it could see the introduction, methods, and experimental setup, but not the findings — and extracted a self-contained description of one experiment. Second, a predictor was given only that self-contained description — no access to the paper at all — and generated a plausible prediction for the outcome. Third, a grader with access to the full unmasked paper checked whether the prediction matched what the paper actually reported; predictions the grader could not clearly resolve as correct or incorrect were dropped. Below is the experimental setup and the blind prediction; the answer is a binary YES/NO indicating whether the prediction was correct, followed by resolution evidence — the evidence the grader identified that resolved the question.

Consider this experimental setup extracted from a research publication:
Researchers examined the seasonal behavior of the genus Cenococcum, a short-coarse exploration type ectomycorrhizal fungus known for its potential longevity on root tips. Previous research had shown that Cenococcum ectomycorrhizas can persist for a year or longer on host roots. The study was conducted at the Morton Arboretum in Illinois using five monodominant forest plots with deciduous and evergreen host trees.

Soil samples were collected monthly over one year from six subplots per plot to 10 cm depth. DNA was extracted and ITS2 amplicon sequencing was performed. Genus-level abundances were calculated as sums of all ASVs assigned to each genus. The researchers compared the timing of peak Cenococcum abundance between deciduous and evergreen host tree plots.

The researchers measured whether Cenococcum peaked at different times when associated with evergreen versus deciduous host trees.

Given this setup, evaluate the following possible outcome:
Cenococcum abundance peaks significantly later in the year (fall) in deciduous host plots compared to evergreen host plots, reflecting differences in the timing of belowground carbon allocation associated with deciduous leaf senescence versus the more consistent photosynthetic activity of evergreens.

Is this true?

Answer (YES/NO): YES